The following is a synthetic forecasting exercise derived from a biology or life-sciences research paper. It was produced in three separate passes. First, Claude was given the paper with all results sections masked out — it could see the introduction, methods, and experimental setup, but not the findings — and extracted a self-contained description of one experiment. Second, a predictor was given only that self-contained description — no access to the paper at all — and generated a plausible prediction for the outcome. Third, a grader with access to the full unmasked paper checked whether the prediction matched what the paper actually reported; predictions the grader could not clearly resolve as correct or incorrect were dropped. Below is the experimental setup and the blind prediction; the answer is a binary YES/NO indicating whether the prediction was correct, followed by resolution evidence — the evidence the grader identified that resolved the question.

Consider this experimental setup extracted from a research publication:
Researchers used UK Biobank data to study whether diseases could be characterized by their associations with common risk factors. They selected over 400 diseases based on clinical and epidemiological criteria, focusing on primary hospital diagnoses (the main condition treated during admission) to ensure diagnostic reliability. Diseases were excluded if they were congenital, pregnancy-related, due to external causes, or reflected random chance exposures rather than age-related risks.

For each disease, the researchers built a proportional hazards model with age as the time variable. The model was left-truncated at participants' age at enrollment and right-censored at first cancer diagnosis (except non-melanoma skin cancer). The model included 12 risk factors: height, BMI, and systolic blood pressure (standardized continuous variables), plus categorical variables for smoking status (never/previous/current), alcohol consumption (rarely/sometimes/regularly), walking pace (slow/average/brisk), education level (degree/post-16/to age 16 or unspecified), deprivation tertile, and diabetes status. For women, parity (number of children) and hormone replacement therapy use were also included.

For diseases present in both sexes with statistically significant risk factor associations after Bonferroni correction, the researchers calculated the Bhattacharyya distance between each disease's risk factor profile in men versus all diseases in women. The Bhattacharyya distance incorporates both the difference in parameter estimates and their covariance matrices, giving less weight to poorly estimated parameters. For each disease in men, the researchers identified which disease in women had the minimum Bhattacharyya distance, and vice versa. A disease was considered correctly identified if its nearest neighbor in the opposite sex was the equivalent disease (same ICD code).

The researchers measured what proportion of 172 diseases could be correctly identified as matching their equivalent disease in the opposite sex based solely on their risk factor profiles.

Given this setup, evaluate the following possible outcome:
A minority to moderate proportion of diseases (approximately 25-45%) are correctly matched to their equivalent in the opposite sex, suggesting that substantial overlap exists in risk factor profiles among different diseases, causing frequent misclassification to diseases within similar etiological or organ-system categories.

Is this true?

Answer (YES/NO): YES